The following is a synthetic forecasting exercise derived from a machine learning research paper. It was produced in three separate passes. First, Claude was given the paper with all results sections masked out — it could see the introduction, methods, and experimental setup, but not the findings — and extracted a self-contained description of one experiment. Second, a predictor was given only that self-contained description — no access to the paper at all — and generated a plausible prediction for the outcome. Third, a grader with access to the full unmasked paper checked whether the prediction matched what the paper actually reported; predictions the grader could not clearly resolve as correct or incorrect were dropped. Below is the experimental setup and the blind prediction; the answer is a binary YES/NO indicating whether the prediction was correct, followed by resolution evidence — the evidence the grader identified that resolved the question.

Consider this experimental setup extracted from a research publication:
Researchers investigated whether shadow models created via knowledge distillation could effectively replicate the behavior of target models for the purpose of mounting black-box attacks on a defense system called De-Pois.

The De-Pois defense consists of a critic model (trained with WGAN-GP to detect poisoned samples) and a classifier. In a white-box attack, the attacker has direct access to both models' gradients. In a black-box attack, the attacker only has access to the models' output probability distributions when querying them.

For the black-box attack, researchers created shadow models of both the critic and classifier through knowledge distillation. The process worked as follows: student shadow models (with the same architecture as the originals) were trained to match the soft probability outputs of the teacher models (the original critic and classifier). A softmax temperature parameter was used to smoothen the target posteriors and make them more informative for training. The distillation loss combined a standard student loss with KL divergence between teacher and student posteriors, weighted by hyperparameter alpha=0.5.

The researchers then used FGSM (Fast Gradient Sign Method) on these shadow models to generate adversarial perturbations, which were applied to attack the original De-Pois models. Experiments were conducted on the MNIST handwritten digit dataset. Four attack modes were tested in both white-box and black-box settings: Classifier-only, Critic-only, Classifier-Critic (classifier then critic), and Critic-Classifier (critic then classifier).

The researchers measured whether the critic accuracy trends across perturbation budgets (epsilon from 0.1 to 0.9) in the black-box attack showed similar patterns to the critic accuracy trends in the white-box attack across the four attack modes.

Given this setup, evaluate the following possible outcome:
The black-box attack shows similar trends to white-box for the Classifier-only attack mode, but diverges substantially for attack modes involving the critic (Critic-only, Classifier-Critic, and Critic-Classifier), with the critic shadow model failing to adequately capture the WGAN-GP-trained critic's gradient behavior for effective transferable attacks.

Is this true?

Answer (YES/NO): NO